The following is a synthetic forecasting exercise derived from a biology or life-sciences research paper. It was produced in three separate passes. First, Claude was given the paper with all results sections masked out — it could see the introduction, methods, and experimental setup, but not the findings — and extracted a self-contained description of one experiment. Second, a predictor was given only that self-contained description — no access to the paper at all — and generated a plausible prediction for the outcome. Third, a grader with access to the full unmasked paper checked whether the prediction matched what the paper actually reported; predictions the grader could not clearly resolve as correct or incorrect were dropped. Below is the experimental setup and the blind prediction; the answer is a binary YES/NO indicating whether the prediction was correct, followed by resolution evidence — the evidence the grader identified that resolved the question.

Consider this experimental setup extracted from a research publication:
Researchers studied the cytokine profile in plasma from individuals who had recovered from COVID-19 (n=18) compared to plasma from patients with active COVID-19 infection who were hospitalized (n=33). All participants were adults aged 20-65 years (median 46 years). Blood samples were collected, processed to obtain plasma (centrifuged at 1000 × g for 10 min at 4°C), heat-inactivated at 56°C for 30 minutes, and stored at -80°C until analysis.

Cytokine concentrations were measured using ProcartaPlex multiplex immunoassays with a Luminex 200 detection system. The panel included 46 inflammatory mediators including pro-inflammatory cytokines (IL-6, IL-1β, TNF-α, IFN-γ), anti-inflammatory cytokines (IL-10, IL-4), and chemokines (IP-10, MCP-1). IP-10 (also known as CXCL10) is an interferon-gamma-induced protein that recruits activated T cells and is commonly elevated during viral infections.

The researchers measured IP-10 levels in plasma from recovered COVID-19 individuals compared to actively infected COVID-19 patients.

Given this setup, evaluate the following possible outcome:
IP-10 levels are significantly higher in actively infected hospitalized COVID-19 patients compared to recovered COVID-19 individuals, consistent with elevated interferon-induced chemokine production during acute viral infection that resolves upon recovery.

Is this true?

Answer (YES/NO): YES